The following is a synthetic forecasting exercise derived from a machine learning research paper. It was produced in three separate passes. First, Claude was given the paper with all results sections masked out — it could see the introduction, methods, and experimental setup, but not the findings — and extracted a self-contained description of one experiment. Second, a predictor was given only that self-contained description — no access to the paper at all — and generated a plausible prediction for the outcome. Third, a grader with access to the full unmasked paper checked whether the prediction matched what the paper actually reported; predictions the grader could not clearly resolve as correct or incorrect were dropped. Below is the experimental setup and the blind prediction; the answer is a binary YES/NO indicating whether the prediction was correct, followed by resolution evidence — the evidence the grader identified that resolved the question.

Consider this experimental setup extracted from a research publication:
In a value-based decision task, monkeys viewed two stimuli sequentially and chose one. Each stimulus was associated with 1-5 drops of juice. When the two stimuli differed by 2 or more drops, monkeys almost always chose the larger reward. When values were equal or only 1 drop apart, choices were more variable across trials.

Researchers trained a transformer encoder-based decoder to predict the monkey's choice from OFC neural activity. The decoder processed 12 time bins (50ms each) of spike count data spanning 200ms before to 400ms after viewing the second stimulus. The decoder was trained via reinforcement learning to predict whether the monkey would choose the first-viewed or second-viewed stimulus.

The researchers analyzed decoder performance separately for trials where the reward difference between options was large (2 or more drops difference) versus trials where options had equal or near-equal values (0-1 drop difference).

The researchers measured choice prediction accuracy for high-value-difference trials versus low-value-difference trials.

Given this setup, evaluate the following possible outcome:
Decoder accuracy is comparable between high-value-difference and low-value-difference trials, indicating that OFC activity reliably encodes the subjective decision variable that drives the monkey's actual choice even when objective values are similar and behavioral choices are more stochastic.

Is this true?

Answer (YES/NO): NO